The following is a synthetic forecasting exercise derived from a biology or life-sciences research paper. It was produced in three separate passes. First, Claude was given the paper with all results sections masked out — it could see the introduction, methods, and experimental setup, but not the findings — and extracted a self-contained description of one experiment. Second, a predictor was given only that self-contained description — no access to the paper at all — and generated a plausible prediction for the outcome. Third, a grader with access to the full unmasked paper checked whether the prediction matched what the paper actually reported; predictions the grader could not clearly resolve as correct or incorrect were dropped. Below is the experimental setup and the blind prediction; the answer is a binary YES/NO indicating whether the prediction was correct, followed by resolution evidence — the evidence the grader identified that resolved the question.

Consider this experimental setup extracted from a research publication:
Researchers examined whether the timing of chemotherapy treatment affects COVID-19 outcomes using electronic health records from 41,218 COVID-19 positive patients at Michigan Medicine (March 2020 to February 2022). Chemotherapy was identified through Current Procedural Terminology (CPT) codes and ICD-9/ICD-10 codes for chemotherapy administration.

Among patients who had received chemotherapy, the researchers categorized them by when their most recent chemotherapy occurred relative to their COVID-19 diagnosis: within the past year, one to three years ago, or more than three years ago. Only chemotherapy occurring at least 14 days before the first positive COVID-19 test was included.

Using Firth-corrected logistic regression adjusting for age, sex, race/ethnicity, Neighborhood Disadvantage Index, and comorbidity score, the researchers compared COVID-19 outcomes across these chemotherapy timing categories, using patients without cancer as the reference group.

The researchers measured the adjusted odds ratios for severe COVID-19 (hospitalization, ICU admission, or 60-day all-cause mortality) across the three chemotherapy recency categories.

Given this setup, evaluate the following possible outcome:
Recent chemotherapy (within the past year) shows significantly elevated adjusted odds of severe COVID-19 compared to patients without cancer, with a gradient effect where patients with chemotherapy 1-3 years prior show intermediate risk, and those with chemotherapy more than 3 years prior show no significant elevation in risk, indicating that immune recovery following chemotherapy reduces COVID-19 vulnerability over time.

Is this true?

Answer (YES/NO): NO